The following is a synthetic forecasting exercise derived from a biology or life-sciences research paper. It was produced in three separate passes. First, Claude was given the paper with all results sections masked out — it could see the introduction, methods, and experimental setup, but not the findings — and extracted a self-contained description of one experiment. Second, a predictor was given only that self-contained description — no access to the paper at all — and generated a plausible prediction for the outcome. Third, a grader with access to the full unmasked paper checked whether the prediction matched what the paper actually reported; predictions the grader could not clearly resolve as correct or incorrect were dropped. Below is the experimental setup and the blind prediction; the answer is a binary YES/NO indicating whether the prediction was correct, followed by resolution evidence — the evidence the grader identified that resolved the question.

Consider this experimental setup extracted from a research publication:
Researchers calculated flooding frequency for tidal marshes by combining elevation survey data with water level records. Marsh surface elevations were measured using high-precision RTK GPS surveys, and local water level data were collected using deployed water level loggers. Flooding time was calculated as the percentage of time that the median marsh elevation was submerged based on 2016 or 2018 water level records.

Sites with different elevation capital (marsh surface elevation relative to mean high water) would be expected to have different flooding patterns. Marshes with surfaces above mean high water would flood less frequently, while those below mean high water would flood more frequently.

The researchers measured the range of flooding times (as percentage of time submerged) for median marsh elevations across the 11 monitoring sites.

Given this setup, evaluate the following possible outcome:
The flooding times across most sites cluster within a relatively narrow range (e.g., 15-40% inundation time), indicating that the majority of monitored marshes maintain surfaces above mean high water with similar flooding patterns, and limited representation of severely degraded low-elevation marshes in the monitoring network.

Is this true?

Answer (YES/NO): NO